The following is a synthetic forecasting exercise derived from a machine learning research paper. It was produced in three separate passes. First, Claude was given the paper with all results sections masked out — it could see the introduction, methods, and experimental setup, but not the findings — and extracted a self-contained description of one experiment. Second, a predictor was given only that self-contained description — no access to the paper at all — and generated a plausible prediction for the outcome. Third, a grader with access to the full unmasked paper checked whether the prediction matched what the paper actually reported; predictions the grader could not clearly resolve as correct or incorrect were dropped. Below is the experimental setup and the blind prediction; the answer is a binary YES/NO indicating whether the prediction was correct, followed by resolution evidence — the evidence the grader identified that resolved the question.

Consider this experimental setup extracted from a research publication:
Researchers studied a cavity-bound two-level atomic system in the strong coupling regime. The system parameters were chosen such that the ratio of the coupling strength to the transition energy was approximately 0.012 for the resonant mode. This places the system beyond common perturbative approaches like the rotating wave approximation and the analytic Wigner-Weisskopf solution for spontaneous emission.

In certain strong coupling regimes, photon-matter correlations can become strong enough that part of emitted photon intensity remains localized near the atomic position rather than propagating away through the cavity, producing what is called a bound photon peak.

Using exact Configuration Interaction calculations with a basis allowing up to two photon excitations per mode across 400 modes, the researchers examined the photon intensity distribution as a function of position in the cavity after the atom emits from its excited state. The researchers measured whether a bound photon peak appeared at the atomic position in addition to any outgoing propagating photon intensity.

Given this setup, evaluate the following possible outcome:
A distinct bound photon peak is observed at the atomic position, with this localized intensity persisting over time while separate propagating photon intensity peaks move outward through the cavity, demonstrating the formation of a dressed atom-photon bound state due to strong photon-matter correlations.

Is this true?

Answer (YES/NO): YES